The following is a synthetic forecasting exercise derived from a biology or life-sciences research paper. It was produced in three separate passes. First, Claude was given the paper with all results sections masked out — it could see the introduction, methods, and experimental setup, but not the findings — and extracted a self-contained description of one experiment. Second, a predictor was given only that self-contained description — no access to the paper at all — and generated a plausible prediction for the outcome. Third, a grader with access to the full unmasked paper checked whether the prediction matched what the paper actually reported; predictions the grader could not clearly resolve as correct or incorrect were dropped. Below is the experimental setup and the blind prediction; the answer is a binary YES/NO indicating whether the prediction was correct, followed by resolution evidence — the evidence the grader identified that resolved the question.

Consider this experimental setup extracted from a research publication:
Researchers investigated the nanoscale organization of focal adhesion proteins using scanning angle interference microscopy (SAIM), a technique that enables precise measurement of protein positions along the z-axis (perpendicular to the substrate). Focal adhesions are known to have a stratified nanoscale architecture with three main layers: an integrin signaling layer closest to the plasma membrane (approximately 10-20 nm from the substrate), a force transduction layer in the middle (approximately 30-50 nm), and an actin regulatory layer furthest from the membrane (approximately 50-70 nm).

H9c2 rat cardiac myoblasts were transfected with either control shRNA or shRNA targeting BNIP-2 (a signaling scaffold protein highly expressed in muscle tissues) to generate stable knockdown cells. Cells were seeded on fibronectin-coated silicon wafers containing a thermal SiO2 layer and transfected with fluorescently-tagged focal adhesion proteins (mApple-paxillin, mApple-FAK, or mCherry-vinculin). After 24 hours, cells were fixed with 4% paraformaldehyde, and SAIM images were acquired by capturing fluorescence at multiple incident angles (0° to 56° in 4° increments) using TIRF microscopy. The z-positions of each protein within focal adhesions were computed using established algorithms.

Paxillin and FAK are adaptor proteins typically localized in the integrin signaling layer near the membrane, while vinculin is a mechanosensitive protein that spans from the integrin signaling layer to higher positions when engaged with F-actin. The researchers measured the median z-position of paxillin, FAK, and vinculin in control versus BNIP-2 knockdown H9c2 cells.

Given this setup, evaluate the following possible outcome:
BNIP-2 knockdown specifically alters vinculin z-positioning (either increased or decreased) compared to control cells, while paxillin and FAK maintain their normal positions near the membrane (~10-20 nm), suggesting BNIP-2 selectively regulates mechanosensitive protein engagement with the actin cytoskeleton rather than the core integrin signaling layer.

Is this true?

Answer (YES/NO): NO